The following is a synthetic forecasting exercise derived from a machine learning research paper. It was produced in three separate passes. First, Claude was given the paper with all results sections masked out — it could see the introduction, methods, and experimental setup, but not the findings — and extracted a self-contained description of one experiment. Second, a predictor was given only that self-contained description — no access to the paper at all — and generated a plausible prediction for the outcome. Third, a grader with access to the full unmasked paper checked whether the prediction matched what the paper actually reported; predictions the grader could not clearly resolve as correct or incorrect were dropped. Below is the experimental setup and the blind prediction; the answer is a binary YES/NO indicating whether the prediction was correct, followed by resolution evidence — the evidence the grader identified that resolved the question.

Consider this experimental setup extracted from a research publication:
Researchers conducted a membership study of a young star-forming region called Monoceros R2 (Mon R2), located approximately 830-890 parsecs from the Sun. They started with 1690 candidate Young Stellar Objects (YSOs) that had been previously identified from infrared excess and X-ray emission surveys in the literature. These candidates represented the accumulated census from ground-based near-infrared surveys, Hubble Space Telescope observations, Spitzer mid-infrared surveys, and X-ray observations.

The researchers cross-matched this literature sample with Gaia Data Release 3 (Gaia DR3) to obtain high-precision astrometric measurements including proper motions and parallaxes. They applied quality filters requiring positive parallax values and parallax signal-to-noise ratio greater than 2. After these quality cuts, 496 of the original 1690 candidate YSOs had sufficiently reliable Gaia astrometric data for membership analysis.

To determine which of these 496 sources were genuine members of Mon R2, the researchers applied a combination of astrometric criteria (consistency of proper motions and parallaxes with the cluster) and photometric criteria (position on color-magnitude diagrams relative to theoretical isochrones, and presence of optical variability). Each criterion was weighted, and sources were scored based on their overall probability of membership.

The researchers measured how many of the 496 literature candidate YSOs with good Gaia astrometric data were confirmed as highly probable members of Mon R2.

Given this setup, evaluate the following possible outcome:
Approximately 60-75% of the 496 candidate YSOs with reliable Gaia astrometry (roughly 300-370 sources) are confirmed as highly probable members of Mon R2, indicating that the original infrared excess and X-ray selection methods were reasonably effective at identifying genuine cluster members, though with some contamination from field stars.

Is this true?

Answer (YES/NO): YES